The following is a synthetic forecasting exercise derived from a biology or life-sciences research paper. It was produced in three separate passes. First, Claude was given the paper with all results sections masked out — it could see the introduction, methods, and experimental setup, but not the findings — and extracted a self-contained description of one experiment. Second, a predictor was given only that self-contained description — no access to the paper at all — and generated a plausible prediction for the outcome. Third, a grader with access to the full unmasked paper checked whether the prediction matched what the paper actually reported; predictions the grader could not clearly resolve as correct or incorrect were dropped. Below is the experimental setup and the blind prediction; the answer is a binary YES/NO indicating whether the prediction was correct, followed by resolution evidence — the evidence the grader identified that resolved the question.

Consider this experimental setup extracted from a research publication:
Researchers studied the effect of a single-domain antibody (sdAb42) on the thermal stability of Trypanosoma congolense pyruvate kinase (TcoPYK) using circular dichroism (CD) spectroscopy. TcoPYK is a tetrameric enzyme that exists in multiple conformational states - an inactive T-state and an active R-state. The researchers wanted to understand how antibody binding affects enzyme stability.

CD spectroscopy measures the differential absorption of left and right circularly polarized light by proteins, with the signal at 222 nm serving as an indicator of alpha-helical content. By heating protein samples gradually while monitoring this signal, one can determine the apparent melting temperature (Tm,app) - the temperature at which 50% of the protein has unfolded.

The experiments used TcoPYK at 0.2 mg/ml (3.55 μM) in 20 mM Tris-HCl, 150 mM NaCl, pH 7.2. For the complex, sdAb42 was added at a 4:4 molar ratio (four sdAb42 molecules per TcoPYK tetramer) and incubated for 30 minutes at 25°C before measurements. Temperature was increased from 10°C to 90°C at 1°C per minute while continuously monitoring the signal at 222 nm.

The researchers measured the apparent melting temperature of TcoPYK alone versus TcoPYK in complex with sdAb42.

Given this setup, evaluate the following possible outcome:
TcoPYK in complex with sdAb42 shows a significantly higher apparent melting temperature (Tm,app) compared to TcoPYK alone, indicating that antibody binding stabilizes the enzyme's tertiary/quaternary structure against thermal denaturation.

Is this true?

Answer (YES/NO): YES